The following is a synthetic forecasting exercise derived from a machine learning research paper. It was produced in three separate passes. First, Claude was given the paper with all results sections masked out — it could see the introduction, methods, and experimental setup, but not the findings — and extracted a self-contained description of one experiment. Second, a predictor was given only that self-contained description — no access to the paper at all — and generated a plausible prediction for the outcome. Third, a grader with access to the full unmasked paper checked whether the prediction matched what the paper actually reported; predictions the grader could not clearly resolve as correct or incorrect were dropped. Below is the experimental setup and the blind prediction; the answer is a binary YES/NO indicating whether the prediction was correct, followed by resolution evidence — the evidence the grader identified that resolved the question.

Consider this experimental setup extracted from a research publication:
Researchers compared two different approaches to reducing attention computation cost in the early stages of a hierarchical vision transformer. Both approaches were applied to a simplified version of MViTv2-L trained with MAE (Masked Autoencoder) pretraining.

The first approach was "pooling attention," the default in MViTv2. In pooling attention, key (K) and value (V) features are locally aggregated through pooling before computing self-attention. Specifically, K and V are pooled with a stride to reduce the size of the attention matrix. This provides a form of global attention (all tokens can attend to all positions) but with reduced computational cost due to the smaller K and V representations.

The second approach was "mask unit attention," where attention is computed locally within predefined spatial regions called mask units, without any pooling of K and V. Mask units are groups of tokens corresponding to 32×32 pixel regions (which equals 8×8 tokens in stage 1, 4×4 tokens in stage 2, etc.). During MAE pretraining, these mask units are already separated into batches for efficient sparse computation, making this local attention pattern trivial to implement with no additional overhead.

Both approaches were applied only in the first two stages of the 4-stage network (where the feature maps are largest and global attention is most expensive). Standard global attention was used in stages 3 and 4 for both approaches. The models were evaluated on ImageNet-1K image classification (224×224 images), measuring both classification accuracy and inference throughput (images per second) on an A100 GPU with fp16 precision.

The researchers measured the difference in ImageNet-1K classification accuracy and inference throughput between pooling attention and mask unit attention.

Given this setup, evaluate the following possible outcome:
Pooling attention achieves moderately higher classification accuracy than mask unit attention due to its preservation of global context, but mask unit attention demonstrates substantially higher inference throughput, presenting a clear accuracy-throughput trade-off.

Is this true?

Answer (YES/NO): NO